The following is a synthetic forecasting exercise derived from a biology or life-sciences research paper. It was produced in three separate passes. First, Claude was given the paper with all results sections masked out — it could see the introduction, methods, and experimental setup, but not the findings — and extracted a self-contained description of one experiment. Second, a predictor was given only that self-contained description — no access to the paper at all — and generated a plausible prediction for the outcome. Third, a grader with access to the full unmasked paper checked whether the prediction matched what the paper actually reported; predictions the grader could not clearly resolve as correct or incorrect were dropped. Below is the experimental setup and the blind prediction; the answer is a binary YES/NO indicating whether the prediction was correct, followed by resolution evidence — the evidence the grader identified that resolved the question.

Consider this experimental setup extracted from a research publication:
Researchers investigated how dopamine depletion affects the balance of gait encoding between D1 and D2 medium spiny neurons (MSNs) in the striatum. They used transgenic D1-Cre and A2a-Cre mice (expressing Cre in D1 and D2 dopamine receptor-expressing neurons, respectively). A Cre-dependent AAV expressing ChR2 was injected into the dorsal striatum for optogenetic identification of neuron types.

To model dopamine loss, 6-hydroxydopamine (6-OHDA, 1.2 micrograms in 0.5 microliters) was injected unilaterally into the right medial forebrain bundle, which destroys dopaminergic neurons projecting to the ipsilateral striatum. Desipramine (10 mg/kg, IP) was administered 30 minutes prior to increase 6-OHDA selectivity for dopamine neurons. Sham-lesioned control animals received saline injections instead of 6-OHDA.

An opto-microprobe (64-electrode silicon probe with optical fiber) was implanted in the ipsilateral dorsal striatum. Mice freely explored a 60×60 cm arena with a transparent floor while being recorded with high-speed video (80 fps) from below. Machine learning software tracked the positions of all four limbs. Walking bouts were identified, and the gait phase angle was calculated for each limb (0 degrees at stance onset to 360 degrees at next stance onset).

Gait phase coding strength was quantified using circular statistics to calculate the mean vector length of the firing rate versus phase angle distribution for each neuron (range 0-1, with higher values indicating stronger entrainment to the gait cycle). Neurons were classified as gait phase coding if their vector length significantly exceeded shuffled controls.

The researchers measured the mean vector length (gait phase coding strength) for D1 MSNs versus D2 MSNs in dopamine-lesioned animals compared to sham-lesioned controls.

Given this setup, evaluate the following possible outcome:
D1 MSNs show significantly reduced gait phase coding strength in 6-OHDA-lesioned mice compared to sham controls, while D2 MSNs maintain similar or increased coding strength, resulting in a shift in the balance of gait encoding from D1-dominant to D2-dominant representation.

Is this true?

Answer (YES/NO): NO